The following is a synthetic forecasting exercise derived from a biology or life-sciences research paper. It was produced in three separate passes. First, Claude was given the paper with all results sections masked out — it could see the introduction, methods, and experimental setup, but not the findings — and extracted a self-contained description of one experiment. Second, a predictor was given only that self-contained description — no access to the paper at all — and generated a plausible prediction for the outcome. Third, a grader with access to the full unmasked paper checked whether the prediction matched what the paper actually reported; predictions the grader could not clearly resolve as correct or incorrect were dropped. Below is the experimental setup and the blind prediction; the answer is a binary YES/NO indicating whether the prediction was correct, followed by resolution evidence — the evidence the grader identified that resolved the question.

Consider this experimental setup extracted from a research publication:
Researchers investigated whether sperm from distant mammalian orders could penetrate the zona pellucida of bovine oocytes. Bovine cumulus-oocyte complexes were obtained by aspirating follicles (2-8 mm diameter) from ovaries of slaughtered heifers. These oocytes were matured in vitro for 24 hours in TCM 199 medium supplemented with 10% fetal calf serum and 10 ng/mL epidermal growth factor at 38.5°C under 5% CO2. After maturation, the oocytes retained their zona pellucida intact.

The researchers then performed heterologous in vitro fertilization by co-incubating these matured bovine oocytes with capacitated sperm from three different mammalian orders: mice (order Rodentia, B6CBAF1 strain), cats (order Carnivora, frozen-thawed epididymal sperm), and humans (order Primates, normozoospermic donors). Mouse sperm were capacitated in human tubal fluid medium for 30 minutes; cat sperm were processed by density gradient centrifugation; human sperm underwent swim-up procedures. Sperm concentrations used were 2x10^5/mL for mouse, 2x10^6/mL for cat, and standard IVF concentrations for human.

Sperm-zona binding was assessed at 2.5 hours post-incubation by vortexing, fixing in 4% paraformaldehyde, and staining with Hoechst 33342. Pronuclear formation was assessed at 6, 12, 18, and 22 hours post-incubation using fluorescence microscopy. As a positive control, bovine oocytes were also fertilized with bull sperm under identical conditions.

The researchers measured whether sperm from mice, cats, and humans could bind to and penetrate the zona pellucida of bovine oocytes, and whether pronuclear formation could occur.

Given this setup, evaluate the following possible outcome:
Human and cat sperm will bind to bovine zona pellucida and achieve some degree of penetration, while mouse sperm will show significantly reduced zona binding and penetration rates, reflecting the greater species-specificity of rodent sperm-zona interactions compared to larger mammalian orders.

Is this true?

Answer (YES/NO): NO